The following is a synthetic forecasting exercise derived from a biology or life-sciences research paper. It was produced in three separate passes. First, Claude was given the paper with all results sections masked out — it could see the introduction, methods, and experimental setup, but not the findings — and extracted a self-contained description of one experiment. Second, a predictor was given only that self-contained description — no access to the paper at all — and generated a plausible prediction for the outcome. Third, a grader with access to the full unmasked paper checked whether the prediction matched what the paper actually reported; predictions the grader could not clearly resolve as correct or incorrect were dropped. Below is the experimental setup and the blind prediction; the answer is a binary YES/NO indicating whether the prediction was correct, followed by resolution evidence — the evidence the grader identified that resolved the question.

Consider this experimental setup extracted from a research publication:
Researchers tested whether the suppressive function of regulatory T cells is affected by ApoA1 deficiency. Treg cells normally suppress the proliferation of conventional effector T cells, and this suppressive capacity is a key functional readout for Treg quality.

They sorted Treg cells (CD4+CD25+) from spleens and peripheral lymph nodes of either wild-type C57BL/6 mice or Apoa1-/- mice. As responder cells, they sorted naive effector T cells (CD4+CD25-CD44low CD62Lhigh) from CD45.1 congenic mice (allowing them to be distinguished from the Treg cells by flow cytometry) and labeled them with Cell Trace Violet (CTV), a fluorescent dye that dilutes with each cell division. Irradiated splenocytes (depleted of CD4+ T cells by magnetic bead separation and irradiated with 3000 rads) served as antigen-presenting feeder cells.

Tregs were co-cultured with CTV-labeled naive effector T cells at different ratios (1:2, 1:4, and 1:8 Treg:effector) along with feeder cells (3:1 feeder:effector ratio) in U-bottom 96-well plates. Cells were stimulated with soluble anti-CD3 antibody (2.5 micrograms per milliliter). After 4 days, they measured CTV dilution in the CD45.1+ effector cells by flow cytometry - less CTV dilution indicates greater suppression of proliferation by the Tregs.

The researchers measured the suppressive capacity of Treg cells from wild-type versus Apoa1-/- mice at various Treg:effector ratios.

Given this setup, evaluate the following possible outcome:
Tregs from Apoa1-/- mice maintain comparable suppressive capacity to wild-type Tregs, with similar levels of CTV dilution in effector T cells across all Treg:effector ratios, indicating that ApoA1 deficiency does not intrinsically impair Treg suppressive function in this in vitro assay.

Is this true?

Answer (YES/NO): NO